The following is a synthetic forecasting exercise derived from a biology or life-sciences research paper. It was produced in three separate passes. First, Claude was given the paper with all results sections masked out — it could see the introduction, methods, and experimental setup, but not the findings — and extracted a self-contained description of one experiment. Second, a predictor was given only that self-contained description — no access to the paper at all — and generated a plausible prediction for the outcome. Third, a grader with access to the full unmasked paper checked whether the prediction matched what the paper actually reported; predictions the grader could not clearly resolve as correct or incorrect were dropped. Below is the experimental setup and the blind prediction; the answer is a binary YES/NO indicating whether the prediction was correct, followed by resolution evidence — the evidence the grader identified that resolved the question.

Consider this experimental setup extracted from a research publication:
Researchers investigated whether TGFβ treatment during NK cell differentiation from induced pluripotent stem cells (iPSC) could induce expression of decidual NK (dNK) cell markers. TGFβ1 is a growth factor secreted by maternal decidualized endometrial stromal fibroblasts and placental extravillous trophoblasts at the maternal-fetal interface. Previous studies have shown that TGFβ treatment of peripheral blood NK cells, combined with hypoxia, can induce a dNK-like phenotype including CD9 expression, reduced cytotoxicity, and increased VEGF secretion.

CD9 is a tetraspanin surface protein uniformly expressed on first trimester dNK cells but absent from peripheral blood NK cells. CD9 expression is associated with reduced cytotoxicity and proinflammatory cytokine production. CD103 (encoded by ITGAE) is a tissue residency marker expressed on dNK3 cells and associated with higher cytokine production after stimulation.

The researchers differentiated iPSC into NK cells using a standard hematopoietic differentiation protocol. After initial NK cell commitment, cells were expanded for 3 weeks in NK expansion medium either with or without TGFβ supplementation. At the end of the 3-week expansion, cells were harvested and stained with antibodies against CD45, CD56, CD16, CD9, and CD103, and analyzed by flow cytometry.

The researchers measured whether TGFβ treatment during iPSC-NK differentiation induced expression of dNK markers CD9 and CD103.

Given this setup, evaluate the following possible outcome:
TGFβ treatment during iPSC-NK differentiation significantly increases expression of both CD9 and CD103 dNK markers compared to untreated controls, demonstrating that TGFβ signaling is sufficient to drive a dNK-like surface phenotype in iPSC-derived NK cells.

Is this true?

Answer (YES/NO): YES